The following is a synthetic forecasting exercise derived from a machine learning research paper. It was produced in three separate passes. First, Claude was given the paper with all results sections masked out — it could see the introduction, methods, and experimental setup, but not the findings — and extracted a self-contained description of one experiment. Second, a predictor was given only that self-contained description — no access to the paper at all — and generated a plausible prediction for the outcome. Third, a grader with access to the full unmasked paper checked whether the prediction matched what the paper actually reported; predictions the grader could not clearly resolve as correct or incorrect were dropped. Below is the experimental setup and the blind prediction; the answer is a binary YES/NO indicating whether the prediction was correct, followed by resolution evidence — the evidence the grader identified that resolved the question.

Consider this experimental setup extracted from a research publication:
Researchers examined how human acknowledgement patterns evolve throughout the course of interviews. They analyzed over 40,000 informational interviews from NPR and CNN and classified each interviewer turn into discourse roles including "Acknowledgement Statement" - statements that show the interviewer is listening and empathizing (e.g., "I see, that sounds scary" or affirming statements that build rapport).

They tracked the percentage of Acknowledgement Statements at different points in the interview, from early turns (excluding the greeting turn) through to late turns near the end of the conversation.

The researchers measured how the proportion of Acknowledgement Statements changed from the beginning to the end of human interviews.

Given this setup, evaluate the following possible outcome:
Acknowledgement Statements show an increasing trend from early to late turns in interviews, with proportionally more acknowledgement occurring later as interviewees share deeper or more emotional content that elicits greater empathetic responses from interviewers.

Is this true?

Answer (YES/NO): YES